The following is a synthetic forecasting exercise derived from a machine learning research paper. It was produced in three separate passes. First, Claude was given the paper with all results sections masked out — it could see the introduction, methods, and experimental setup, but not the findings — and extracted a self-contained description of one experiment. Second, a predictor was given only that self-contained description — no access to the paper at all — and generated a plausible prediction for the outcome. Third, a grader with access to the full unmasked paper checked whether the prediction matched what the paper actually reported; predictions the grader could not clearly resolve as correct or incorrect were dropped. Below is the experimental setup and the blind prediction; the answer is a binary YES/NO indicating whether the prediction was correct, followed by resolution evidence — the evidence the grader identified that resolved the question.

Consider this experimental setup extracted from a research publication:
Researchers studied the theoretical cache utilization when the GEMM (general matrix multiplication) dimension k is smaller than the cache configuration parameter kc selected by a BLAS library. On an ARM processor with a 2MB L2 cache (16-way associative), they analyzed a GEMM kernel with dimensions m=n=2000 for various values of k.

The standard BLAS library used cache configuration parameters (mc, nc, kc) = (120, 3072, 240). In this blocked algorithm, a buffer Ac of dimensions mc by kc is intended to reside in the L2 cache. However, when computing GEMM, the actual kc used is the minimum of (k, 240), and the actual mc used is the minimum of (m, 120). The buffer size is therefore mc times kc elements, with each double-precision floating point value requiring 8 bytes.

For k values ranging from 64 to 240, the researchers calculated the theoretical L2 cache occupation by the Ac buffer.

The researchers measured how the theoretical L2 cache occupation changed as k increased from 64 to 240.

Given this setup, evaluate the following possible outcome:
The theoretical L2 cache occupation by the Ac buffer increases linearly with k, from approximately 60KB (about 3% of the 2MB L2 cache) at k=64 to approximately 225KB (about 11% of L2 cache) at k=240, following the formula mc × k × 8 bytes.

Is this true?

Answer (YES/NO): YES